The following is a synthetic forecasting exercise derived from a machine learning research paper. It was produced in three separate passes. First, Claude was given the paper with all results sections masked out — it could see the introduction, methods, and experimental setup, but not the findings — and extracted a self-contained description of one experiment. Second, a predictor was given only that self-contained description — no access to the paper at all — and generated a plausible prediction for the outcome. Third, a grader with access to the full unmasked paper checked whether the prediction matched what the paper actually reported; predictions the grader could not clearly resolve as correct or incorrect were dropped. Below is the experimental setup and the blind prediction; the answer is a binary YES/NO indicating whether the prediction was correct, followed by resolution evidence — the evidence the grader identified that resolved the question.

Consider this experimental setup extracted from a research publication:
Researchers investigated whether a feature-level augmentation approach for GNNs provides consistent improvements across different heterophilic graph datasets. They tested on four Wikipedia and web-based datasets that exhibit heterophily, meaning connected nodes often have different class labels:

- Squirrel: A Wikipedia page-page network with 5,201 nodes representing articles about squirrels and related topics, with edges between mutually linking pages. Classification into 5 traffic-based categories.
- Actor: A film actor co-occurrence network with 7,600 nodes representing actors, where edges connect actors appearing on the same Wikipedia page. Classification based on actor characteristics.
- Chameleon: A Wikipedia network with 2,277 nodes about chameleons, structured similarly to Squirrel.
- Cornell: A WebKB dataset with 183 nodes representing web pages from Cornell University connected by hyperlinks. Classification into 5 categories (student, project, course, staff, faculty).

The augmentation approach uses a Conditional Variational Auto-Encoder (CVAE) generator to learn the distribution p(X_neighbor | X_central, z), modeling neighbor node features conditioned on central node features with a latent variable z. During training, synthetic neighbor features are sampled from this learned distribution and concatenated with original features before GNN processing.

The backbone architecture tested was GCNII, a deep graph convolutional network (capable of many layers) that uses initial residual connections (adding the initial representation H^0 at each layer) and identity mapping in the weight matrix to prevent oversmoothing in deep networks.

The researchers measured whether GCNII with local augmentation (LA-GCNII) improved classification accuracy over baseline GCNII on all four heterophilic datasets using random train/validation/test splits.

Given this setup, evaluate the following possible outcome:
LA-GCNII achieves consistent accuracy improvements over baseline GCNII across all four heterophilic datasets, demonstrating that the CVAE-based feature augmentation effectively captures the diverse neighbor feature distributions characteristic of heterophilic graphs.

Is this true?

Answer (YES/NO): NO